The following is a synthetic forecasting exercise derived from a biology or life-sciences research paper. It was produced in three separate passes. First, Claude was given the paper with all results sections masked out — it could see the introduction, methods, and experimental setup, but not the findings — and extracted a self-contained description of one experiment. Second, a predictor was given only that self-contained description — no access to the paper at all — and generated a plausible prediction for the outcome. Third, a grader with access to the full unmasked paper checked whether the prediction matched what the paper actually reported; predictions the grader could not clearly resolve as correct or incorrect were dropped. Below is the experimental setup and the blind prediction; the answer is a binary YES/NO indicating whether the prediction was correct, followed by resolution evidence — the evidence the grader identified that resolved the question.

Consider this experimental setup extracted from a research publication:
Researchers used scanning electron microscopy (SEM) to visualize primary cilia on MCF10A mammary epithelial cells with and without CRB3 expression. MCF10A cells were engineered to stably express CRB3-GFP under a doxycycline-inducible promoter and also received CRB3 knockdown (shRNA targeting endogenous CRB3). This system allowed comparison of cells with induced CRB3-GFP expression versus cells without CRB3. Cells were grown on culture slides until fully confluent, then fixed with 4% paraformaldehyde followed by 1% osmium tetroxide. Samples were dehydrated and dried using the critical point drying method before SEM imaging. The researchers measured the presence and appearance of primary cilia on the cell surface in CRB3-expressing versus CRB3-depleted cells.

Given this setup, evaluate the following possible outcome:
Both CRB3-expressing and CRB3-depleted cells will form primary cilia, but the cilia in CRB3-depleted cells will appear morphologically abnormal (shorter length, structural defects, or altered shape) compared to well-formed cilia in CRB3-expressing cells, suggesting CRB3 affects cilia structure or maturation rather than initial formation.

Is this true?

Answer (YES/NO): NO